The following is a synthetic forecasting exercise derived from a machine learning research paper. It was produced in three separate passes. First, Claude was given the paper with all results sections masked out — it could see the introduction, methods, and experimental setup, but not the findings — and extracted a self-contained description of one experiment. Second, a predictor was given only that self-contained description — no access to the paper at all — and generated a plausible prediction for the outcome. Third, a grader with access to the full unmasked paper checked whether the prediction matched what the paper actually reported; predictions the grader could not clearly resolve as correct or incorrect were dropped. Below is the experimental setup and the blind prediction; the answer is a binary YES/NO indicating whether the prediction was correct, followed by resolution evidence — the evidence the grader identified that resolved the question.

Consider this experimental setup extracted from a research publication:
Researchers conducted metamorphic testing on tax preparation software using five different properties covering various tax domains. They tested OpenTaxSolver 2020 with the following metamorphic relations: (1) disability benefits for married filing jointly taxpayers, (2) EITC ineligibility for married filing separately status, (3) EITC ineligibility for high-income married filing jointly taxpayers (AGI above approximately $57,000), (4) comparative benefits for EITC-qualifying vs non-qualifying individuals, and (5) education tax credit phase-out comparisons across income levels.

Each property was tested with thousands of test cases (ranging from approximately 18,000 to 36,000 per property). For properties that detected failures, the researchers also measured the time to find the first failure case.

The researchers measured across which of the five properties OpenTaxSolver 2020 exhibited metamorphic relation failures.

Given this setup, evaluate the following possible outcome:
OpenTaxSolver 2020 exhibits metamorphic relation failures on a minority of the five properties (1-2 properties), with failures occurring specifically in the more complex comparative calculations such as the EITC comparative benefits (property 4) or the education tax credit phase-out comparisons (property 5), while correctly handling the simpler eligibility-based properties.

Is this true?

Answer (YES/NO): NO